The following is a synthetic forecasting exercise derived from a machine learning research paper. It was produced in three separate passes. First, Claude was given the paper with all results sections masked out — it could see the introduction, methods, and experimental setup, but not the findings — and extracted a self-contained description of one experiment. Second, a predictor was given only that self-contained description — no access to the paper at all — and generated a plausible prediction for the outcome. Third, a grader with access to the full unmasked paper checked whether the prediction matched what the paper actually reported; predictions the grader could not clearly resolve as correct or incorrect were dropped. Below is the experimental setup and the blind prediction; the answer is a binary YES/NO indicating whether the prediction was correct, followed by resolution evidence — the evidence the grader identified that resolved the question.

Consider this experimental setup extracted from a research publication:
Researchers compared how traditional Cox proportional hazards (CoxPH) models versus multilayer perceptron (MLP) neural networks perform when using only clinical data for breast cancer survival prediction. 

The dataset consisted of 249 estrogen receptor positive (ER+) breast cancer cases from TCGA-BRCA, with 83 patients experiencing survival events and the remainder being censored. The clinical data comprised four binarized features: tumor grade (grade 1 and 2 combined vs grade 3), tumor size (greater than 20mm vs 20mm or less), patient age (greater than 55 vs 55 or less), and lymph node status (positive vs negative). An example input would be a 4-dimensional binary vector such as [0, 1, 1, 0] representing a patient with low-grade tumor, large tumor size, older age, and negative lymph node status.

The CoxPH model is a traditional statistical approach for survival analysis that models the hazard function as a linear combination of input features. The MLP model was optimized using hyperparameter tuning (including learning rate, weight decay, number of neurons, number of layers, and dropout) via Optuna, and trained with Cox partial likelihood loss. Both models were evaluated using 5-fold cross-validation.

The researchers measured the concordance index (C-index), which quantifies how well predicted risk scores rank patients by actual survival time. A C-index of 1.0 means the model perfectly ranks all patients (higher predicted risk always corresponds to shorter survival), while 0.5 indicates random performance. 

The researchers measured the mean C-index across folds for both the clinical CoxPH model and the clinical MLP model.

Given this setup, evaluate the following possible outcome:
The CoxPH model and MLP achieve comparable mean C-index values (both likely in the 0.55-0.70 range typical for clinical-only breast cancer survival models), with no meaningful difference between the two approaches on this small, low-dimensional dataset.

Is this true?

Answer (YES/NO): NO